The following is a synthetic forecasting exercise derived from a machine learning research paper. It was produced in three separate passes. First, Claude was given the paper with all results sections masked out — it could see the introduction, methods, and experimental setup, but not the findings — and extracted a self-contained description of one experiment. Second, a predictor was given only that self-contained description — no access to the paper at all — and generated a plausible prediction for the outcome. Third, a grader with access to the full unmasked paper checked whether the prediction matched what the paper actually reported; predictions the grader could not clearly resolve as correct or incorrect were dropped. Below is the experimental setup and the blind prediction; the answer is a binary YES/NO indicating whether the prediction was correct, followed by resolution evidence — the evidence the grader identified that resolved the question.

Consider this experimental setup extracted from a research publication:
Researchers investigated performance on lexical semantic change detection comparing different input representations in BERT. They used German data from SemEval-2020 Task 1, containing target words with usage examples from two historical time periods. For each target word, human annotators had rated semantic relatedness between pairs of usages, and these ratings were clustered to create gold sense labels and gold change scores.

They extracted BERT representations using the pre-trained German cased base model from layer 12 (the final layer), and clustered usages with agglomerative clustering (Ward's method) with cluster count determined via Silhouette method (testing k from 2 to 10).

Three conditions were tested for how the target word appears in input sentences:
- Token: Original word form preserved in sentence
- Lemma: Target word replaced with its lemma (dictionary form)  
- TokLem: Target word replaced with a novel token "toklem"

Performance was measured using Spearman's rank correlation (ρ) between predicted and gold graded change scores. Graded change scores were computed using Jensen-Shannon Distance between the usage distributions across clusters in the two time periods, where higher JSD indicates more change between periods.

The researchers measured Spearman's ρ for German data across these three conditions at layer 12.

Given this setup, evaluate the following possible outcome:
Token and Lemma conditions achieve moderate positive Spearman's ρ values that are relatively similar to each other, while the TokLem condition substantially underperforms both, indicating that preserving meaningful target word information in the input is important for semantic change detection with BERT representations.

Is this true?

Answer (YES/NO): NO